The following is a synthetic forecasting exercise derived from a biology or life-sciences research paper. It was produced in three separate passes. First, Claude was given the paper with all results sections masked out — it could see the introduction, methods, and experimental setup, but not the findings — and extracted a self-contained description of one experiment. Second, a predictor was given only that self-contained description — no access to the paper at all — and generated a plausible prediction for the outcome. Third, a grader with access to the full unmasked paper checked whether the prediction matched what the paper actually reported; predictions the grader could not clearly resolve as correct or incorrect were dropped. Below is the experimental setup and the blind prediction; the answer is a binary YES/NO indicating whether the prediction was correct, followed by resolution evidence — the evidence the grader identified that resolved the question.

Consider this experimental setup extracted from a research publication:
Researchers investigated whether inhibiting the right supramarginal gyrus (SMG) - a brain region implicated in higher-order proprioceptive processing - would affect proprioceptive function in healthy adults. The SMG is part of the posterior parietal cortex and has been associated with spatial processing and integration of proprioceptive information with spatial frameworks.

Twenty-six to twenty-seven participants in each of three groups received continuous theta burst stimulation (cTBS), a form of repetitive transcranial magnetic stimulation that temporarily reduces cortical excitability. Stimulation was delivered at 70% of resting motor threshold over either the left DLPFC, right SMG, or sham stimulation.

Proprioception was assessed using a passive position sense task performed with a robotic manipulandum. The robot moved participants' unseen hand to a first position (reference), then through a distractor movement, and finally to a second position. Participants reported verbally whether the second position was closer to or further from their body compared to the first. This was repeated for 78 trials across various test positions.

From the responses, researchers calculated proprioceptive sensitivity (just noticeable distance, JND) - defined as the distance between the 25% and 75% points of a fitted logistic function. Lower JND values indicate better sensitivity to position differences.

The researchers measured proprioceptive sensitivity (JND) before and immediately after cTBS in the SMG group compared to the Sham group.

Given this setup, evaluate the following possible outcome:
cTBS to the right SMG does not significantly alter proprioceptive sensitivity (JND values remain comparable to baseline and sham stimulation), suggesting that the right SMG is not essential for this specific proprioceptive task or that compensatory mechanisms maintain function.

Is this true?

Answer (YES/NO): YES